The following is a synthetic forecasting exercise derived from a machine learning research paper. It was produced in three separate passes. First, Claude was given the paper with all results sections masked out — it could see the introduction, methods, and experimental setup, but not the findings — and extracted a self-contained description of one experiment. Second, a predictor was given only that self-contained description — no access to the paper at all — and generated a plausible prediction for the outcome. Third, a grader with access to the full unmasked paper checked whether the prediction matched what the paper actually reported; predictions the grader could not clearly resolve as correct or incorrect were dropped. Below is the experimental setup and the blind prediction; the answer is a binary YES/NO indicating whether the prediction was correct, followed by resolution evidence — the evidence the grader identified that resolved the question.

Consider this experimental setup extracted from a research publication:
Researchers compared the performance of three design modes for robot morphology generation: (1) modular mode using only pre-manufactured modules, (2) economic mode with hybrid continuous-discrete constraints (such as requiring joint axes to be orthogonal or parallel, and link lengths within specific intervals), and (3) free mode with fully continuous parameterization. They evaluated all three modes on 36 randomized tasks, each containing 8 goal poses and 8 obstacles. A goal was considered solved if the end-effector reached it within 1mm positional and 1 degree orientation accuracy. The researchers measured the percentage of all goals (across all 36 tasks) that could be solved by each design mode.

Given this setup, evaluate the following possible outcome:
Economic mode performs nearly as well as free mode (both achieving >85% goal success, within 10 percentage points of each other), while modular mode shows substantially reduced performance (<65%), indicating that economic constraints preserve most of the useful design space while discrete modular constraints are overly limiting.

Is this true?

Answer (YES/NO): NO